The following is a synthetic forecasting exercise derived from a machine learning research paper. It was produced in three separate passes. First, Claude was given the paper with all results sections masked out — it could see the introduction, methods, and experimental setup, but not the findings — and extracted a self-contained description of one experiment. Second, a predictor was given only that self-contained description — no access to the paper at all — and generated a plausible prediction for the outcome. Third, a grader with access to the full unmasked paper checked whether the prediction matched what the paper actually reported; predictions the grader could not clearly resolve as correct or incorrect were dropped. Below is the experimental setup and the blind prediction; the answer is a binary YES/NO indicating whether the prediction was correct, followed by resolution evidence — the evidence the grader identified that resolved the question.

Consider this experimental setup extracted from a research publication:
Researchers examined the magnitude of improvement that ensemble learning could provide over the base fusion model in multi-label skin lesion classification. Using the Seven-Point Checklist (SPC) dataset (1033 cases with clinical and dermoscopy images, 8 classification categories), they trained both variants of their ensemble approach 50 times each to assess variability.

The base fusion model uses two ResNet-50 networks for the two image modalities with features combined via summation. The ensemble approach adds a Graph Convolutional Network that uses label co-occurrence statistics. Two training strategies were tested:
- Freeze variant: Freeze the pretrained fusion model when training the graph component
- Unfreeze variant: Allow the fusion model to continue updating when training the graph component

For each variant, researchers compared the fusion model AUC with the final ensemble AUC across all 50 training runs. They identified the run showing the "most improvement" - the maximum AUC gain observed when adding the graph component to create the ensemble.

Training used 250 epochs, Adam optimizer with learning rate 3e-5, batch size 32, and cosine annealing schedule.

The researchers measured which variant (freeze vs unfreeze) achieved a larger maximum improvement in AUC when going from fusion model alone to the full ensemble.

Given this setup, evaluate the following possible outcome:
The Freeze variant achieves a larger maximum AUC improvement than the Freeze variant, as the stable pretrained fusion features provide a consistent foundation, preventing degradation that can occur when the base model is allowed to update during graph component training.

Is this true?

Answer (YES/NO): NO